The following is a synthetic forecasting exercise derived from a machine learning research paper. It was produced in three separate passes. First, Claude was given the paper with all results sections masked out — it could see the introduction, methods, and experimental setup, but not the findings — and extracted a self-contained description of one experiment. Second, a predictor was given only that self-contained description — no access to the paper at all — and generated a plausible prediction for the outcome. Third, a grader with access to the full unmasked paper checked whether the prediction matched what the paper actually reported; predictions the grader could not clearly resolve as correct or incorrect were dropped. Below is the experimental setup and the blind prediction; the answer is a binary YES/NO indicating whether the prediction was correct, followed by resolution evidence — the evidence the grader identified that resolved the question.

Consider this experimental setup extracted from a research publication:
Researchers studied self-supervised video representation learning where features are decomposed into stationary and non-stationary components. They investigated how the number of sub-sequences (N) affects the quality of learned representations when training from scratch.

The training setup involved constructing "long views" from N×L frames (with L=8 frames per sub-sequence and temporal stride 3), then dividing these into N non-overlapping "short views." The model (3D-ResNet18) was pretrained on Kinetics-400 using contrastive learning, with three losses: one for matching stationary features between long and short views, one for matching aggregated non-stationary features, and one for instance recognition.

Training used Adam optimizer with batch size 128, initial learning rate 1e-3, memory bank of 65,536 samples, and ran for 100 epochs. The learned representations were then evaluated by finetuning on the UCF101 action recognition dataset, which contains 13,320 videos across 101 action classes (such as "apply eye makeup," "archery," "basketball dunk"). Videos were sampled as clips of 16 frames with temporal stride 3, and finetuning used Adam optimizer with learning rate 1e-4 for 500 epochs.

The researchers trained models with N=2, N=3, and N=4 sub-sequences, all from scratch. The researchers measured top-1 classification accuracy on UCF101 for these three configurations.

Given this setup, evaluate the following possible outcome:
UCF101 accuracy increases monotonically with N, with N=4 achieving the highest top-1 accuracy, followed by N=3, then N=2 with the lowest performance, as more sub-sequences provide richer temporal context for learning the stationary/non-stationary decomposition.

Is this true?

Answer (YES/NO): NO